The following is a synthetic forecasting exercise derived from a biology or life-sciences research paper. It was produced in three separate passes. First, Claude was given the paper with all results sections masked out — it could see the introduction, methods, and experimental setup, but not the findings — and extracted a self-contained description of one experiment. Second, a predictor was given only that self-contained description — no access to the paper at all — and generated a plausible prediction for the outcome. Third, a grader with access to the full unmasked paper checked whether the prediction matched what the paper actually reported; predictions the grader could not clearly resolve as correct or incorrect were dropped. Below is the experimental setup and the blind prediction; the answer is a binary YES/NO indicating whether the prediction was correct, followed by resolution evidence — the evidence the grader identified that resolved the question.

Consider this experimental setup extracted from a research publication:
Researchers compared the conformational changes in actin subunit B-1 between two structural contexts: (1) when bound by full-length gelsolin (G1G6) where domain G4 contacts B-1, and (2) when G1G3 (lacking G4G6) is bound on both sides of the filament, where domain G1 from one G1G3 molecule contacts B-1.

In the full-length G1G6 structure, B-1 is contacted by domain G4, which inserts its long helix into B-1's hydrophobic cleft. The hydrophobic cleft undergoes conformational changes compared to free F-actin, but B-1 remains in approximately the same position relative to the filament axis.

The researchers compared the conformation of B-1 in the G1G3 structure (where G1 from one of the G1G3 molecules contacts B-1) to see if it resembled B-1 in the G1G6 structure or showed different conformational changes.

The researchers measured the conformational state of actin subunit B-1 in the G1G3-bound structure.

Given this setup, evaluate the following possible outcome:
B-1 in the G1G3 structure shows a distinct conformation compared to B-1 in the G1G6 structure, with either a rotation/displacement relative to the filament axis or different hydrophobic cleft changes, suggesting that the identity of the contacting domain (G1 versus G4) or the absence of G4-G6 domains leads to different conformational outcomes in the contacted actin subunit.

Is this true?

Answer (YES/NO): YES